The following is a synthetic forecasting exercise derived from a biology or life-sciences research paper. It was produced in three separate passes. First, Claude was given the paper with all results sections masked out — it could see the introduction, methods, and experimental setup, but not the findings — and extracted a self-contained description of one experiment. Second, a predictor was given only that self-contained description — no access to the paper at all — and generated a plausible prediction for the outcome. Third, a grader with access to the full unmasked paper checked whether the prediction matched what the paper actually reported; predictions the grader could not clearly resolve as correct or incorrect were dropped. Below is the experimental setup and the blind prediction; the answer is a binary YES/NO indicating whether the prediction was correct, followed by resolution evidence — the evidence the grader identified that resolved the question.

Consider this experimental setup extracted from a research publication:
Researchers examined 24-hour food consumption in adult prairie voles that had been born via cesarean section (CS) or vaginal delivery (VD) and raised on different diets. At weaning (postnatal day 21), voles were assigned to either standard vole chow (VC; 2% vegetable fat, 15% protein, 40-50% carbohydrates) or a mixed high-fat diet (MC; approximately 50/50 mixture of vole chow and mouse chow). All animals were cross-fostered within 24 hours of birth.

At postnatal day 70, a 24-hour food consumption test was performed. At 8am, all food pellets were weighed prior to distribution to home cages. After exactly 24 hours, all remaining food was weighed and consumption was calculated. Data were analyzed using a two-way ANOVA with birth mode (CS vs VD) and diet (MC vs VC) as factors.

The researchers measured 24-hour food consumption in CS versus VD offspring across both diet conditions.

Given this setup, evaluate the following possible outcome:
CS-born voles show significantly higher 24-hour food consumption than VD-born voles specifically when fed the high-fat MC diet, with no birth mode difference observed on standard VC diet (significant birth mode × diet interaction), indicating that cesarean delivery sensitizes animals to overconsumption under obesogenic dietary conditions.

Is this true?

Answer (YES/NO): NO